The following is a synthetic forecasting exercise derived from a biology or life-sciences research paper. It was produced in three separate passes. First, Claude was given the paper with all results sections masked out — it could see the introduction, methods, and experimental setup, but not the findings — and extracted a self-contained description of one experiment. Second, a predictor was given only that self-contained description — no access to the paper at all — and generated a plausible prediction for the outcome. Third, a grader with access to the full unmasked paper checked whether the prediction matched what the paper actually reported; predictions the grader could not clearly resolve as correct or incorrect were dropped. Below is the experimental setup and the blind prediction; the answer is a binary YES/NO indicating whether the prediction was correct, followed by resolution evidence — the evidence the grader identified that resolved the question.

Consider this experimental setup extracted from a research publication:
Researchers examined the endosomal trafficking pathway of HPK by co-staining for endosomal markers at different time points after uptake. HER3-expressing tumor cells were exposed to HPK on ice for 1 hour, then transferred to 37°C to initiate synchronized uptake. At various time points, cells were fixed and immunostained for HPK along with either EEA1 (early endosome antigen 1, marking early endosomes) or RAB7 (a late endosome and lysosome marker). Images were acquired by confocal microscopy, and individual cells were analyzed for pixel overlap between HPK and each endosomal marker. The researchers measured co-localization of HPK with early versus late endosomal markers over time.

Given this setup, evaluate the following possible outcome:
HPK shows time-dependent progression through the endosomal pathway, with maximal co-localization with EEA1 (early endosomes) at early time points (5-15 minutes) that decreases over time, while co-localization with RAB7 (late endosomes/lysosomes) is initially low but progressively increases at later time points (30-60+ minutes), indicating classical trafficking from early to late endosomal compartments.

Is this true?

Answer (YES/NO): NO